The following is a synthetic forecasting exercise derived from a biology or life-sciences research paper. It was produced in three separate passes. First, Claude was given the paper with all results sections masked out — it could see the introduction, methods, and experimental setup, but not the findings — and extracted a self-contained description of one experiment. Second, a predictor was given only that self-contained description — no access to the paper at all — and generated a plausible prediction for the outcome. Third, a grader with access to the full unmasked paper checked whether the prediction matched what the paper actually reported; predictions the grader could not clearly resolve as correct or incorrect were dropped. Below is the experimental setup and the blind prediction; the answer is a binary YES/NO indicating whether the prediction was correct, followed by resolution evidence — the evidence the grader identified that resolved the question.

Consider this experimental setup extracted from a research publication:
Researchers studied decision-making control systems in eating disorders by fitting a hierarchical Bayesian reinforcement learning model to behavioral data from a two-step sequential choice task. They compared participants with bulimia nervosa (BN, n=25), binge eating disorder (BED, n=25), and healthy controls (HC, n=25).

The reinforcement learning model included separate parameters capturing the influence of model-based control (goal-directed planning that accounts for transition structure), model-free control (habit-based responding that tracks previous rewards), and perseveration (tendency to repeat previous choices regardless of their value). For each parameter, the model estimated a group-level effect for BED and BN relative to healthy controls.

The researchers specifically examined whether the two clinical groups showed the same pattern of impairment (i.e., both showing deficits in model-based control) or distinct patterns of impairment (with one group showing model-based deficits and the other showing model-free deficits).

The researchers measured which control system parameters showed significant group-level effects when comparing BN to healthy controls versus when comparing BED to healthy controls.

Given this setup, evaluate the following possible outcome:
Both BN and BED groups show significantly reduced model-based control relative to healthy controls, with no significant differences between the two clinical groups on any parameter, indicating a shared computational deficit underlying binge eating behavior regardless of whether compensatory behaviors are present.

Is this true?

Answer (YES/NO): NO